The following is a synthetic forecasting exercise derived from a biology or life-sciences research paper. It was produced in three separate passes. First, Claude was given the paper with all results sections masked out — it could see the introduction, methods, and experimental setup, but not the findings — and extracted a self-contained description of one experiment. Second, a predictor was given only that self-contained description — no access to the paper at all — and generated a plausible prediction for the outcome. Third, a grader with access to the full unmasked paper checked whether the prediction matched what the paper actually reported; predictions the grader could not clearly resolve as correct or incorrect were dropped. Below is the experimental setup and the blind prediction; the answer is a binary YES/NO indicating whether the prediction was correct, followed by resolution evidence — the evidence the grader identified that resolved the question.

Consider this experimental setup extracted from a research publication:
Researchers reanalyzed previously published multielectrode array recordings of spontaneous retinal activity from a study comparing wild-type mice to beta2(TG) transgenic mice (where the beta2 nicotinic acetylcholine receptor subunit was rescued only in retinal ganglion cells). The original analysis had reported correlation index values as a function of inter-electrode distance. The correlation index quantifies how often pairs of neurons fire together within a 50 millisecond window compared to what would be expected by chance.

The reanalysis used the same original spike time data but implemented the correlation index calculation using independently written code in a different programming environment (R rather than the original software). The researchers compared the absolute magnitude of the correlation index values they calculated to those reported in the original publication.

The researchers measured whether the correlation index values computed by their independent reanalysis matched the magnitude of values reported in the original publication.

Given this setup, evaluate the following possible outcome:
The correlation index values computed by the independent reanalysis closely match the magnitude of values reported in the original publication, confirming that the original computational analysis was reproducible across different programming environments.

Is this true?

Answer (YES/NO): NO